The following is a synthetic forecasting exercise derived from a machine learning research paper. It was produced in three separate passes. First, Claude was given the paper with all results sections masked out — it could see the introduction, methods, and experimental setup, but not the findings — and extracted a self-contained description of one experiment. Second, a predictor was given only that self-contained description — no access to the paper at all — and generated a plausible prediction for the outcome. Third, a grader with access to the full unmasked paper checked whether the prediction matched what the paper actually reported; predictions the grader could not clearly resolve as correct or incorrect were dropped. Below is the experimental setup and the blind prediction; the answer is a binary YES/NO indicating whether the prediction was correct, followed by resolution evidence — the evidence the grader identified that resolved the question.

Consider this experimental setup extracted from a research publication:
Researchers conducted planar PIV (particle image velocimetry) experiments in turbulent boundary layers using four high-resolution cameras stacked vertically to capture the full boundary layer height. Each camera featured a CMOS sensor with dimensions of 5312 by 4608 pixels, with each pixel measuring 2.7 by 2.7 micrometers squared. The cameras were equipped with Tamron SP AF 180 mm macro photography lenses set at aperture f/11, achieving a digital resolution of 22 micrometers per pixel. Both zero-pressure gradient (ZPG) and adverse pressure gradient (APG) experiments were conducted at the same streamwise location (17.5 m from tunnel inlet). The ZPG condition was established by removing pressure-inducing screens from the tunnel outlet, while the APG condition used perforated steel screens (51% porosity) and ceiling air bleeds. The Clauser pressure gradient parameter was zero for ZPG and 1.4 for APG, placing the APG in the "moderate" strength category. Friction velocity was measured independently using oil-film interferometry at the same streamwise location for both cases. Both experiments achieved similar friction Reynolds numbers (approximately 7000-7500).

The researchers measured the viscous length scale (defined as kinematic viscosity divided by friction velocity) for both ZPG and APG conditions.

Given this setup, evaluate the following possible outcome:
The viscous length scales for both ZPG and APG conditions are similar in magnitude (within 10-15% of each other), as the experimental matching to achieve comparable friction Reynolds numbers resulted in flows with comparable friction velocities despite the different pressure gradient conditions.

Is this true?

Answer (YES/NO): NO